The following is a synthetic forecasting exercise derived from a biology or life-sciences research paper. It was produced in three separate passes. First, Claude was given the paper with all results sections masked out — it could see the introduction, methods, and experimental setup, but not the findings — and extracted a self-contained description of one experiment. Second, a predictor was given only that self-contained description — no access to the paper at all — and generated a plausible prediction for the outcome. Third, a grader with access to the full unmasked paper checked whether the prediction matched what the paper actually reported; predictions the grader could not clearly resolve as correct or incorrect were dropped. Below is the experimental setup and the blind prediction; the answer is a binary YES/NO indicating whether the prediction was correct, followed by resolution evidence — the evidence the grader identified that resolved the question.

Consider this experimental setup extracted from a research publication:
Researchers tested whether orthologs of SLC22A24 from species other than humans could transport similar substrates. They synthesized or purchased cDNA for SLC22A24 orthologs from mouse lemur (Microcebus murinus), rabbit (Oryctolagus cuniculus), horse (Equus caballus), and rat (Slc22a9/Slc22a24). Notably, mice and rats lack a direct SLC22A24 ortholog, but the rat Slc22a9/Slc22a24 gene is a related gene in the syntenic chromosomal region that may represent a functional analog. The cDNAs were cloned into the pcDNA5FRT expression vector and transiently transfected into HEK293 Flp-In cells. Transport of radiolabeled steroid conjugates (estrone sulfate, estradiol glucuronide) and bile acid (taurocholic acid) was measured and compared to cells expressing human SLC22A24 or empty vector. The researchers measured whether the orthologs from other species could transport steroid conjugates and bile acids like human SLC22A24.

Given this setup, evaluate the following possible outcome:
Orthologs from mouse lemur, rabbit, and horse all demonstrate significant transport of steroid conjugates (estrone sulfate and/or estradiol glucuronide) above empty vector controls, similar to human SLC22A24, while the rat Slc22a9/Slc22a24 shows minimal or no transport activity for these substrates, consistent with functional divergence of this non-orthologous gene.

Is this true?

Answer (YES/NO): NO